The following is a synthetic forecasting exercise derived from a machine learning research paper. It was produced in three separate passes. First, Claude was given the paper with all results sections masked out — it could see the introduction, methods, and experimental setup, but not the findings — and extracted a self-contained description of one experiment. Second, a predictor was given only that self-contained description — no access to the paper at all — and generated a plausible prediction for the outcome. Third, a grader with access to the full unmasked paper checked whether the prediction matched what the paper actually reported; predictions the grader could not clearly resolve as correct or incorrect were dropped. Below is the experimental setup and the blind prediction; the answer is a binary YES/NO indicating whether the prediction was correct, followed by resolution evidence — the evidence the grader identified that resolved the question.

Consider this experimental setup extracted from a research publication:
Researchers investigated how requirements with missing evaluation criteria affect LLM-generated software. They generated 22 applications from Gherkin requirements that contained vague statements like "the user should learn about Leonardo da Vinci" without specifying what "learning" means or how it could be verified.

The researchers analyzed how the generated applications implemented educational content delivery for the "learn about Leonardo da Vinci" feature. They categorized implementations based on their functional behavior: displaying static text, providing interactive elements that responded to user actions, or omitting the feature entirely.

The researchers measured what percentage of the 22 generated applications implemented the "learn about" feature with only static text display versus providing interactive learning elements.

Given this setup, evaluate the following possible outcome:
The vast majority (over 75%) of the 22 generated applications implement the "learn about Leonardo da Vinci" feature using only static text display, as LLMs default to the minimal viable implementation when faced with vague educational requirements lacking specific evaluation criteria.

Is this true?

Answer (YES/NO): YES